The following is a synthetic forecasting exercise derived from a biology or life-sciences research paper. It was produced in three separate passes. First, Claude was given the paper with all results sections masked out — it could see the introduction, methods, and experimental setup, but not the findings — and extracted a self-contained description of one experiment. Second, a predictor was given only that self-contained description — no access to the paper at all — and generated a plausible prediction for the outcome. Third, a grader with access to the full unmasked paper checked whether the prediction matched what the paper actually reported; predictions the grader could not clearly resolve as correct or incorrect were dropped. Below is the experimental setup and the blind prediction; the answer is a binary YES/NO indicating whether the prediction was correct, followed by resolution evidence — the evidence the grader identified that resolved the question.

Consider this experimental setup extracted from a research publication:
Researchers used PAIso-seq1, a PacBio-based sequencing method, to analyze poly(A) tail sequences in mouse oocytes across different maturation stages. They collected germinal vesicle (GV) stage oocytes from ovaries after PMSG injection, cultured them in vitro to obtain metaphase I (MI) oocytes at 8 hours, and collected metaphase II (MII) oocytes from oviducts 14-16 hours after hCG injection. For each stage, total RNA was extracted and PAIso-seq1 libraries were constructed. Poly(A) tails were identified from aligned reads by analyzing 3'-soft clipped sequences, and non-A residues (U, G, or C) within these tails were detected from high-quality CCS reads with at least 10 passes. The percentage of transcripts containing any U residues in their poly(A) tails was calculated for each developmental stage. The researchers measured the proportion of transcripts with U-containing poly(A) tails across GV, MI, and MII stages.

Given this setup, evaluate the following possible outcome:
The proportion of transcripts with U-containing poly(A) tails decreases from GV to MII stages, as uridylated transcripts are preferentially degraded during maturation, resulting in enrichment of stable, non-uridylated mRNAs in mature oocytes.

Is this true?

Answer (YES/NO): NO